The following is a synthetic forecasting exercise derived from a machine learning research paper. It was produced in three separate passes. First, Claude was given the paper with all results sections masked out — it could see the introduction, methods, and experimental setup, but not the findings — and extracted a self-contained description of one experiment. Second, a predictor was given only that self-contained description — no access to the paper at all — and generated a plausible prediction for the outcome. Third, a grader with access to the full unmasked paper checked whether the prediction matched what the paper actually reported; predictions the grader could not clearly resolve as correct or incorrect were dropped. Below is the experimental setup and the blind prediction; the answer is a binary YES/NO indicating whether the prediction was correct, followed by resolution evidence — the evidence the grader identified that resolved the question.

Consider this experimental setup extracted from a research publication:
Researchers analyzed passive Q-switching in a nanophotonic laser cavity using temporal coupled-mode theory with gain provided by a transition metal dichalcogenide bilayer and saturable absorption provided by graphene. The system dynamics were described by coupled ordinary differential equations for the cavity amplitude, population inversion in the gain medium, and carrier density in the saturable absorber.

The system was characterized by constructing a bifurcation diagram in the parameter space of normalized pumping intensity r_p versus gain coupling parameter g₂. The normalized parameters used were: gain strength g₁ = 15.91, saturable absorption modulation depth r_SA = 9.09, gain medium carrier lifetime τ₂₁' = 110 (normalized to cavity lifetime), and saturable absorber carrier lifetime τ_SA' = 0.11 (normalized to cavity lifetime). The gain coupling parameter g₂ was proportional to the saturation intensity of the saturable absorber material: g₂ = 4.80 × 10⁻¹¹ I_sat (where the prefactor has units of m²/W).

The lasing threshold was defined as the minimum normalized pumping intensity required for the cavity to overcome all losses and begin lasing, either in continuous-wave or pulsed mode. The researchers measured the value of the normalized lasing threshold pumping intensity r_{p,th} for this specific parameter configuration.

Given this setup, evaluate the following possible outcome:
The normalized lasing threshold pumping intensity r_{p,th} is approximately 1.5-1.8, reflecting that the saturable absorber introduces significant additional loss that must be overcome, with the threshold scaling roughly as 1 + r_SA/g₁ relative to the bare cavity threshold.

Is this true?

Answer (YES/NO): NO